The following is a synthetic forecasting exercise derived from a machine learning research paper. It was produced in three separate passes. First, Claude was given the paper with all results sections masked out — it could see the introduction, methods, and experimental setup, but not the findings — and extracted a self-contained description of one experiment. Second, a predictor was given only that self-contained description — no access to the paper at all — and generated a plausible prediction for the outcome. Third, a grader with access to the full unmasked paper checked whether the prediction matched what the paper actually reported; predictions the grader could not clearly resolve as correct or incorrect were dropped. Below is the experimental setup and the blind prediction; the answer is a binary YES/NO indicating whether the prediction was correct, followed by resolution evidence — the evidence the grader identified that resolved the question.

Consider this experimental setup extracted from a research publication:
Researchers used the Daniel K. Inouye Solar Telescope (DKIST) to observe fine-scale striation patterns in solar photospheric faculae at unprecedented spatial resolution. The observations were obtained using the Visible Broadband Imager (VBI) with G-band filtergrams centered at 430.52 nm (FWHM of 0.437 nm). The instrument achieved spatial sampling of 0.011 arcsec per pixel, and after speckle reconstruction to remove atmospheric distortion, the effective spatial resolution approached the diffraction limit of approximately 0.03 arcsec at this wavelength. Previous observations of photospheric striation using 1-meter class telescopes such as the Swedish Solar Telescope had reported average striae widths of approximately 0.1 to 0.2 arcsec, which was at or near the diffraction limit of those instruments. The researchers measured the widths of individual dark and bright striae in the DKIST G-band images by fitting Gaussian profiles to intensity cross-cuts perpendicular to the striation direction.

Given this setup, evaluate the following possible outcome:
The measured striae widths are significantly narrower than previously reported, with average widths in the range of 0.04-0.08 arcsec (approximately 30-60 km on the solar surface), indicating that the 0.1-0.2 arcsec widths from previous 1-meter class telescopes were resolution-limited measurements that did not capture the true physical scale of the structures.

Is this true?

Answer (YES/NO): NO